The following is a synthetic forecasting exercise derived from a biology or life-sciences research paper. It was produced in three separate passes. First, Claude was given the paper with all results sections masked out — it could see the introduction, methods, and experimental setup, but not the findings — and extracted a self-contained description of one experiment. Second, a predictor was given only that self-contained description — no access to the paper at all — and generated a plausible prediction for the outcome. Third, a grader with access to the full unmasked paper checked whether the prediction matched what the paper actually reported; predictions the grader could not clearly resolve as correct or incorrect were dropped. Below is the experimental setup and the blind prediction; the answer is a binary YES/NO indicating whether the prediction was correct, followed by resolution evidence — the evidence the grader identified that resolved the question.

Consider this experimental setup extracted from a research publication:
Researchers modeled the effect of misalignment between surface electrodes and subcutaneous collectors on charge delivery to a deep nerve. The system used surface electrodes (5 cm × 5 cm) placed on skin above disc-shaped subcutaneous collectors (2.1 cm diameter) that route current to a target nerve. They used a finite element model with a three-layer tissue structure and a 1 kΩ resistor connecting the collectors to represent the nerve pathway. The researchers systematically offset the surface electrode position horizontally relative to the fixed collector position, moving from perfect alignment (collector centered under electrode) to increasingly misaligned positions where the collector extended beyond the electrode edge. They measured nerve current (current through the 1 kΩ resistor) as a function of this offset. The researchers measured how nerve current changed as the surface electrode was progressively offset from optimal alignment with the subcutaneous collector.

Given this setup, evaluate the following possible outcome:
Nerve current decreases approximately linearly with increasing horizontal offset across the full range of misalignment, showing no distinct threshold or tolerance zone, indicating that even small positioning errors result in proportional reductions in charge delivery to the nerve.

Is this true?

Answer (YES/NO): NO